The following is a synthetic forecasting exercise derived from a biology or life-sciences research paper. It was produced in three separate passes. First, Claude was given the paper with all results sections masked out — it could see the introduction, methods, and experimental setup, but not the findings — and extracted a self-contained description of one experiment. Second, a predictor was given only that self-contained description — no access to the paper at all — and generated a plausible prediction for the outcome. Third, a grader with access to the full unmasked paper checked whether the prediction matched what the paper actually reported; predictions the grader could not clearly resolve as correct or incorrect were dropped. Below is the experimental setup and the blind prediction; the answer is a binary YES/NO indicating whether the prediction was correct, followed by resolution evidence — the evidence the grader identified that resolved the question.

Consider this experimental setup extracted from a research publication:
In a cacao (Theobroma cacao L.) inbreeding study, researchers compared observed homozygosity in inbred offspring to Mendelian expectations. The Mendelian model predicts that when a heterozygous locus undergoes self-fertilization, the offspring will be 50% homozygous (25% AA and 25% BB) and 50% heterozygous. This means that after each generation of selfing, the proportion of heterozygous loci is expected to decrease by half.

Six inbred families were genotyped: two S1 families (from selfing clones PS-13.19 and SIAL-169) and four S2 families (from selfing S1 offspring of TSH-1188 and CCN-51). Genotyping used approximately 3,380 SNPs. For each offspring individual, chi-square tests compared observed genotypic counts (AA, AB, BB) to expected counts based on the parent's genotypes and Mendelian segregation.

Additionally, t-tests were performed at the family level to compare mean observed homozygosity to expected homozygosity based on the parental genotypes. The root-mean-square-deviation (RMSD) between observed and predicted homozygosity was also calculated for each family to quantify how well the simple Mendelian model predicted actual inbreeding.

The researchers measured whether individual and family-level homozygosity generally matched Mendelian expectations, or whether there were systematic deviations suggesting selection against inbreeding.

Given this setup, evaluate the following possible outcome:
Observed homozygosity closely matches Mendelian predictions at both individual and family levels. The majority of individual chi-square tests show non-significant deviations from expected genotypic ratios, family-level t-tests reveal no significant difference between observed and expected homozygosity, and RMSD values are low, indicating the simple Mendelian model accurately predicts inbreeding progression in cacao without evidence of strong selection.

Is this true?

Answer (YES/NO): NO